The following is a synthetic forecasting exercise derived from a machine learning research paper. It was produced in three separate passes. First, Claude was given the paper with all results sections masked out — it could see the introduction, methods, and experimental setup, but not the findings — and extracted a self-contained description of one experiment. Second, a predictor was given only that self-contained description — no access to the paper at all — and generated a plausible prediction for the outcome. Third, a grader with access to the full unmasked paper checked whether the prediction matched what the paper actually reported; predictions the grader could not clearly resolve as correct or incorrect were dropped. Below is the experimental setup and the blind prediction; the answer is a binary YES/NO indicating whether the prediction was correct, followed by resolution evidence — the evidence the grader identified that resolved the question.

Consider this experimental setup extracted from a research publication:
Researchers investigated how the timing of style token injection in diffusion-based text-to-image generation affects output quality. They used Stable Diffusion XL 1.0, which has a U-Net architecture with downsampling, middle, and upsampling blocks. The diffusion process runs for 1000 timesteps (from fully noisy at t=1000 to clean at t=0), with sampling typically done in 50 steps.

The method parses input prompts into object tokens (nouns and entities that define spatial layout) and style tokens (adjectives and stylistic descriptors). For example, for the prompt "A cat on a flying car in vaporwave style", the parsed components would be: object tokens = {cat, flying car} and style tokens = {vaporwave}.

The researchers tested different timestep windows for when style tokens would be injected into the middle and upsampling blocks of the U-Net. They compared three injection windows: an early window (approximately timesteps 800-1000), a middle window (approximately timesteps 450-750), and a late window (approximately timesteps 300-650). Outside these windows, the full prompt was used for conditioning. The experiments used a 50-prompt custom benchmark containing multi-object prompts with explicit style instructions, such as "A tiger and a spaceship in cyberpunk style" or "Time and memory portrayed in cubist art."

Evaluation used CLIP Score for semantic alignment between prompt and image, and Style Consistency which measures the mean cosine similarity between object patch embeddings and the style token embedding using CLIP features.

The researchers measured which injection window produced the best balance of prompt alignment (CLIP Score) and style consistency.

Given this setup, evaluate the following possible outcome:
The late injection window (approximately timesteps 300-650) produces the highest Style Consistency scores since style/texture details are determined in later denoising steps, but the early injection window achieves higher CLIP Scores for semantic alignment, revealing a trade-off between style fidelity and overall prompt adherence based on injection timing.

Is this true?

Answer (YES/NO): NO